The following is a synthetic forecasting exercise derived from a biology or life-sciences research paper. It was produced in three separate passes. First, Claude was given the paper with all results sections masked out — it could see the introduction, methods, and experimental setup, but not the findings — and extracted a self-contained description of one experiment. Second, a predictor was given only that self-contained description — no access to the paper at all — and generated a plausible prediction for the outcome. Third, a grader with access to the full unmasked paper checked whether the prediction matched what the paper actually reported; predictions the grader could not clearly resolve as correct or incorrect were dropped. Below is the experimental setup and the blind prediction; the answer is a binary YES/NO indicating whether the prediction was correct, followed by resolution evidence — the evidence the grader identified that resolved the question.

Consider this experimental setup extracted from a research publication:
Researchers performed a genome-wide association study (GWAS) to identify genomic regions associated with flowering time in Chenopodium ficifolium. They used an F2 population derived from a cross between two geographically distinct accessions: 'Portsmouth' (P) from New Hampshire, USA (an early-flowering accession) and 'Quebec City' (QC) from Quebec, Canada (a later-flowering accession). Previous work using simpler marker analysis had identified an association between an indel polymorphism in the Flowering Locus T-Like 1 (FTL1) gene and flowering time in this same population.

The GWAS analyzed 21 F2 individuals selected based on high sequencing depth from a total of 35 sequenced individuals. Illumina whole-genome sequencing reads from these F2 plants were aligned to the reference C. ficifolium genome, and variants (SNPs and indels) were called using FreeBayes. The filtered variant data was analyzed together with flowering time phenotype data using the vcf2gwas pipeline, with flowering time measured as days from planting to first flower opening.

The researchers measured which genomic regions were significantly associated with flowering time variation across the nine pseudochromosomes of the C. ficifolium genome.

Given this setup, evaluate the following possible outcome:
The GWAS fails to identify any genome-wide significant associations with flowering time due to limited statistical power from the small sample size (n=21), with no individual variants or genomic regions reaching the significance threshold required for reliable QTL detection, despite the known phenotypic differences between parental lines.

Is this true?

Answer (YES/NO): NO